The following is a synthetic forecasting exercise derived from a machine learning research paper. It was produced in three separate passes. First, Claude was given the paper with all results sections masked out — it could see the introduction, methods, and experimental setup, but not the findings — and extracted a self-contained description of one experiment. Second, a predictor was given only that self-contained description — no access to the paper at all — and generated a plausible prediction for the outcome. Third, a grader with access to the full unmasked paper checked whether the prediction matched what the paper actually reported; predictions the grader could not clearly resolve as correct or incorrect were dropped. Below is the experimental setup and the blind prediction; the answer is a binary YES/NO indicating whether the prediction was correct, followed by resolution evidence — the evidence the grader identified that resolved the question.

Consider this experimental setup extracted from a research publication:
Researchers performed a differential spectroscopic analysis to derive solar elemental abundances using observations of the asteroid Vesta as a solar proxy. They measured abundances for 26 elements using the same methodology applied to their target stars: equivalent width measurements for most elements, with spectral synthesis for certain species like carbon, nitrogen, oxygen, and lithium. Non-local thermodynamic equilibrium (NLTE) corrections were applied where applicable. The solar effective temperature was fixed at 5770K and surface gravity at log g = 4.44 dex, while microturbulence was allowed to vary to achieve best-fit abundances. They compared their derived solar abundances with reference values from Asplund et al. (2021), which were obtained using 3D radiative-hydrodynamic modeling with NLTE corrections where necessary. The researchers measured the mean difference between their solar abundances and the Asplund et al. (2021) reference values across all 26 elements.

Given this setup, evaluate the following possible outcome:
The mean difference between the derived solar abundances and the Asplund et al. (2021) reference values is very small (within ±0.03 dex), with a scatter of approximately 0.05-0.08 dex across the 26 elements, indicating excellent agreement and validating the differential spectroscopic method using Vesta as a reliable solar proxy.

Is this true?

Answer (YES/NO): NO